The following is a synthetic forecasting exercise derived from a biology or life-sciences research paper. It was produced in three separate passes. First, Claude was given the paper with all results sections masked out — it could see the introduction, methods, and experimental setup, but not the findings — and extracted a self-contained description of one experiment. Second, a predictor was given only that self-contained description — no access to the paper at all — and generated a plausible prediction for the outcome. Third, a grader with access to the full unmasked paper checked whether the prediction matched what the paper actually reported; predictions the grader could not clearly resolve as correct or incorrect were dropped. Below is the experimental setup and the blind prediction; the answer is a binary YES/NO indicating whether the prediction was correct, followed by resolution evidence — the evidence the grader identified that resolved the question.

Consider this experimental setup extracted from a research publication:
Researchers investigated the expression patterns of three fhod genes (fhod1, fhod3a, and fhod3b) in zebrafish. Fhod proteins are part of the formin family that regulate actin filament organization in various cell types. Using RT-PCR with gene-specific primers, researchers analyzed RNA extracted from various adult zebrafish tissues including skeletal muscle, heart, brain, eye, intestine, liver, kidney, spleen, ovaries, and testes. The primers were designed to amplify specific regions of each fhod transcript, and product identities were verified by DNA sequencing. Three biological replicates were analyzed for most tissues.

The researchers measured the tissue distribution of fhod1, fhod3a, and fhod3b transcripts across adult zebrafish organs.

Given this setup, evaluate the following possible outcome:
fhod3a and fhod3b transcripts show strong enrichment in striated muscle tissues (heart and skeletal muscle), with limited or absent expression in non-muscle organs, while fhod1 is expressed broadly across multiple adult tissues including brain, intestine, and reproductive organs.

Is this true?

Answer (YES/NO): NO